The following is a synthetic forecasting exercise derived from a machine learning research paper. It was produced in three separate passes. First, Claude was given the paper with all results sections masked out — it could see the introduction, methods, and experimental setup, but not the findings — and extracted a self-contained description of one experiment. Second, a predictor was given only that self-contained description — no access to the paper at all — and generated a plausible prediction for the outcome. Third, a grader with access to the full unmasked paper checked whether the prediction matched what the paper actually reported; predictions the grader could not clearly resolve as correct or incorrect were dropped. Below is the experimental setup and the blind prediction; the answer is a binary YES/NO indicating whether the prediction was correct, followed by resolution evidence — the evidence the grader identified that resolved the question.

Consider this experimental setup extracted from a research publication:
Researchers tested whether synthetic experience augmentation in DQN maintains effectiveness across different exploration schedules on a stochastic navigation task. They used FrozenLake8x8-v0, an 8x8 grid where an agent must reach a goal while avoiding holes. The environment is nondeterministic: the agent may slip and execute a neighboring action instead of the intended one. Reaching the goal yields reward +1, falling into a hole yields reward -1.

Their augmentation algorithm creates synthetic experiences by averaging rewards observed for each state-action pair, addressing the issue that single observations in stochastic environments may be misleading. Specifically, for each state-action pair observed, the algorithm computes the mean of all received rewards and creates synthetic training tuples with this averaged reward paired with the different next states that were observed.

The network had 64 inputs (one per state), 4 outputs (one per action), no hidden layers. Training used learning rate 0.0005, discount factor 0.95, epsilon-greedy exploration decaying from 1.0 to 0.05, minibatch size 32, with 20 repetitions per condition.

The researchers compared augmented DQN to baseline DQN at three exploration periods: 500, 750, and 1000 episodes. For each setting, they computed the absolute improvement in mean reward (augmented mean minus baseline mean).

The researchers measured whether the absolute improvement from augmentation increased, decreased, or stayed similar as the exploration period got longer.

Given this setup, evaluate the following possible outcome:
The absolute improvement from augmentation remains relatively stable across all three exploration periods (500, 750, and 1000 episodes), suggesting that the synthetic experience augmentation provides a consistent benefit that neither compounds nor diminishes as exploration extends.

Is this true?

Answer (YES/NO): NO